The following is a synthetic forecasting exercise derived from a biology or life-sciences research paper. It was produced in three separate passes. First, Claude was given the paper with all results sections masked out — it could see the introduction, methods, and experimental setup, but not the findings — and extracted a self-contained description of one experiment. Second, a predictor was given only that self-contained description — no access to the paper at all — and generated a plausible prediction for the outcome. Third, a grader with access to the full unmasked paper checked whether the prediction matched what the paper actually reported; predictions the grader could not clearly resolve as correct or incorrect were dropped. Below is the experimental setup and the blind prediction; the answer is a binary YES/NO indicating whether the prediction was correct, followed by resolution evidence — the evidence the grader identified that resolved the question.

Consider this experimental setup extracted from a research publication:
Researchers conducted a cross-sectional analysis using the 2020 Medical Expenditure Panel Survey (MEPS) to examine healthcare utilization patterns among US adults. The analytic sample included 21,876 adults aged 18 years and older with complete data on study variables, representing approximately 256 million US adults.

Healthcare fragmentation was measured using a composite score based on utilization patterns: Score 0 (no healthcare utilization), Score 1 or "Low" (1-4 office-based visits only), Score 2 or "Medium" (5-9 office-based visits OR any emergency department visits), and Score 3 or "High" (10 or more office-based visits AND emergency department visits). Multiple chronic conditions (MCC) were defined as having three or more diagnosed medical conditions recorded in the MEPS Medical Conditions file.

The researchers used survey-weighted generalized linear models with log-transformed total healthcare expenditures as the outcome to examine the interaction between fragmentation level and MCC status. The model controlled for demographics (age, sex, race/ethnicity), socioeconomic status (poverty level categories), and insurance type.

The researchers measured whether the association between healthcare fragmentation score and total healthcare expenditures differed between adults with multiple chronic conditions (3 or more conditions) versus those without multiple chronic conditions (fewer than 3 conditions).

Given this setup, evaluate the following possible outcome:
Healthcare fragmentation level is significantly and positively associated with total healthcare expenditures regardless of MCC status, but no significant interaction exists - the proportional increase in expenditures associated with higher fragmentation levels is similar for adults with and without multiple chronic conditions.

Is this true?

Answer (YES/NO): NO